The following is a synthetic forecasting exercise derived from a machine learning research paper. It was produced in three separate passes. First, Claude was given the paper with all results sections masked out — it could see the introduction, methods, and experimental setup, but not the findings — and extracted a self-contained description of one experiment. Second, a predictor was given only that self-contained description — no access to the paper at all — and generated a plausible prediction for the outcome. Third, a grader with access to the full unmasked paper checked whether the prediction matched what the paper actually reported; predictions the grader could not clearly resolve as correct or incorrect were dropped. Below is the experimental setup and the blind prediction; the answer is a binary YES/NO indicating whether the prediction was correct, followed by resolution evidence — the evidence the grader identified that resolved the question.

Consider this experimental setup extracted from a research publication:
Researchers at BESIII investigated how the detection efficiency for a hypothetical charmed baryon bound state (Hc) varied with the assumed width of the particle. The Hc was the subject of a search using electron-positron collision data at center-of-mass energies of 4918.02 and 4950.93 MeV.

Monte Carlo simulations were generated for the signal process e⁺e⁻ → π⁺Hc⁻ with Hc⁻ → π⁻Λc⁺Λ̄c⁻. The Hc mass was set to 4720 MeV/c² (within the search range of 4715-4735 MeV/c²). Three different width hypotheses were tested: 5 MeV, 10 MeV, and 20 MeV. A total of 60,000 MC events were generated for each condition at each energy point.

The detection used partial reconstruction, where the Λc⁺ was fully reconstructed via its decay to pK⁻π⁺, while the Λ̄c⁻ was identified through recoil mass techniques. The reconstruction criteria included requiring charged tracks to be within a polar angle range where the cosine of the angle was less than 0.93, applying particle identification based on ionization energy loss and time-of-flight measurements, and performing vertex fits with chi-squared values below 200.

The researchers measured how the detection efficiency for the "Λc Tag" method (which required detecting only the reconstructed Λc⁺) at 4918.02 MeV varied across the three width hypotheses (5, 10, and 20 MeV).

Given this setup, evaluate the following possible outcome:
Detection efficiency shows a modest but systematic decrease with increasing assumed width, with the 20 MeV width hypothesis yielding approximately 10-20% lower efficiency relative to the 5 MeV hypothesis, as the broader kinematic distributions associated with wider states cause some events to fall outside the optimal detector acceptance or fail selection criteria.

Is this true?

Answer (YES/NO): NO